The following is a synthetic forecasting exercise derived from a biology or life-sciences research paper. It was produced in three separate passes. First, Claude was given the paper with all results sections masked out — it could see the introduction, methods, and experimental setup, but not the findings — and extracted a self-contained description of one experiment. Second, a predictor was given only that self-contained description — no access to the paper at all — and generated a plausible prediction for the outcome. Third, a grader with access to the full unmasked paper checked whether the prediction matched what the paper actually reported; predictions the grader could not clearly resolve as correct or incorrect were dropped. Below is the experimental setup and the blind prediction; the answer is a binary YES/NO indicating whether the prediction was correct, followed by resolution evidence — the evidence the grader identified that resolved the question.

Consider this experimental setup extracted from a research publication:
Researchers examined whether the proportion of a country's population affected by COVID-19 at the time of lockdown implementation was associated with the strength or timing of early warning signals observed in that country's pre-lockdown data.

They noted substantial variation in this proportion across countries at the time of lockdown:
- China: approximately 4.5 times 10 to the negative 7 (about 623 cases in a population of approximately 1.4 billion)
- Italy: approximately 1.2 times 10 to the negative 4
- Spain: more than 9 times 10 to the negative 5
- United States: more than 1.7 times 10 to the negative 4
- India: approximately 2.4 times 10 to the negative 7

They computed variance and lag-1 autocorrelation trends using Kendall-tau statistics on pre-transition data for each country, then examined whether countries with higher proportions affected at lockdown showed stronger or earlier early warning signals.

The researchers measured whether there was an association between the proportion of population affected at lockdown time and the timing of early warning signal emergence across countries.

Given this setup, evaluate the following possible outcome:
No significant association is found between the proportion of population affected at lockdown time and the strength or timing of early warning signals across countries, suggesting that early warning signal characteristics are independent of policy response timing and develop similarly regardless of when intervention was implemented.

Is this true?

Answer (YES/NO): NO